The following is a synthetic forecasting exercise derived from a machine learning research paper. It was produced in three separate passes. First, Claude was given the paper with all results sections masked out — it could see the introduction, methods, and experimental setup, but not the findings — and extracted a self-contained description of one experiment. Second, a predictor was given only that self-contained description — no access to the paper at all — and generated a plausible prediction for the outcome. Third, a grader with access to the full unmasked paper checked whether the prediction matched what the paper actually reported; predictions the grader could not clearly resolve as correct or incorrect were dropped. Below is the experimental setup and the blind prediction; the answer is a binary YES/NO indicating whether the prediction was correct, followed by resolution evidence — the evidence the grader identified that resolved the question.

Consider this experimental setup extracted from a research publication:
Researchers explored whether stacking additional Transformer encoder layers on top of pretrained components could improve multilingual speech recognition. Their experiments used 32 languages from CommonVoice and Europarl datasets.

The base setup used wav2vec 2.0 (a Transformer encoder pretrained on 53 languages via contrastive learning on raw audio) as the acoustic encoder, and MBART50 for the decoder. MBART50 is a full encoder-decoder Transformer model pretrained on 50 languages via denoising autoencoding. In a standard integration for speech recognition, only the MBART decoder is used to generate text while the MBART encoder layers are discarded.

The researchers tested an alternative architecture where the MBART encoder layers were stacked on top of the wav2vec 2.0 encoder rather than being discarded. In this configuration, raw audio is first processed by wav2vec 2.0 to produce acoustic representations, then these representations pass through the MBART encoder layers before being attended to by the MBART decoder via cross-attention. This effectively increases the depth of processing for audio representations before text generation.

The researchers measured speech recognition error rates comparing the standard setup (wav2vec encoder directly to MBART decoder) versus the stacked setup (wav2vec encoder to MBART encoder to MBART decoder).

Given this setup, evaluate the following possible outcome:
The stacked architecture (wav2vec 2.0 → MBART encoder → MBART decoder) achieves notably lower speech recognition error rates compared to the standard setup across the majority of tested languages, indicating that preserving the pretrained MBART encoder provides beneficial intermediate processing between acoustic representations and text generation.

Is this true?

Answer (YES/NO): NO